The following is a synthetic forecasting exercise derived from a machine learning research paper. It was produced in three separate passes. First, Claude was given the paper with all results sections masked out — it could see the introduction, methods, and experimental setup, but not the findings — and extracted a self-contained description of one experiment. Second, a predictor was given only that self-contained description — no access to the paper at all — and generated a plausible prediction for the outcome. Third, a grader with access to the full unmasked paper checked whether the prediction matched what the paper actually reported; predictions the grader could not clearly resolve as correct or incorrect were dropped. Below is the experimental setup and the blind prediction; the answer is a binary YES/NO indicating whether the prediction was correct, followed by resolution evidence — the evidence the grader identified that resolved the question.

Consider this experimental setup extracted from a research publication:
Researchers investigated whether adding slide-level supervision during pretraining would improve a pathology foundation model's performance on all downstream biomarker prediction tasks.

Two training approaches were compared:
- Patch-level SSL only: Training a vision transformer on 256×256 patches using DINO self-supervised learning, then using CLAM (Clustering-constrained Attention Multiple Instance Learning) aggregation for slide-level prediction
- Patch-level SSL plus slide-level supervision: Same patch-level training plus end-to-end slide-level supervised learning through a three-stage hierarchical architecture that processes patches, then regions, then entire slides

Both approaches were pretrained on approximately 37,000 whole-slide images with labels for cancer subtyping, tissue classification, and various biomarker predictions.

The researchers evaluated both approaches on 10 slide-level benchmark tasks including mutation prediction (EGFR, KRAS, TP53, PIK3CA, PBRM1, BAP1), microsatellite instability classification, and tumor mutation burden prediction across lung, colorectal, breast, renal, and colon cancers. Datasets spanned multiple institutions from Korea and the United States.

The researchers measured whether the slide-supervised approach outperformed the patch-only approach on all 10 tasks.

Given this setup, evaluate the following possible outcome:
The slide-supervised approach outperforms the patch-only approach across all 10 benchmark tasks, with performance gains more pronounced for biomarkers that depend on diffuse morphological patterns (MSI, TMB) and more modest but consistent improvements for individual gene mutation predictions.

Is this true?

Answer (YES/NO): NO